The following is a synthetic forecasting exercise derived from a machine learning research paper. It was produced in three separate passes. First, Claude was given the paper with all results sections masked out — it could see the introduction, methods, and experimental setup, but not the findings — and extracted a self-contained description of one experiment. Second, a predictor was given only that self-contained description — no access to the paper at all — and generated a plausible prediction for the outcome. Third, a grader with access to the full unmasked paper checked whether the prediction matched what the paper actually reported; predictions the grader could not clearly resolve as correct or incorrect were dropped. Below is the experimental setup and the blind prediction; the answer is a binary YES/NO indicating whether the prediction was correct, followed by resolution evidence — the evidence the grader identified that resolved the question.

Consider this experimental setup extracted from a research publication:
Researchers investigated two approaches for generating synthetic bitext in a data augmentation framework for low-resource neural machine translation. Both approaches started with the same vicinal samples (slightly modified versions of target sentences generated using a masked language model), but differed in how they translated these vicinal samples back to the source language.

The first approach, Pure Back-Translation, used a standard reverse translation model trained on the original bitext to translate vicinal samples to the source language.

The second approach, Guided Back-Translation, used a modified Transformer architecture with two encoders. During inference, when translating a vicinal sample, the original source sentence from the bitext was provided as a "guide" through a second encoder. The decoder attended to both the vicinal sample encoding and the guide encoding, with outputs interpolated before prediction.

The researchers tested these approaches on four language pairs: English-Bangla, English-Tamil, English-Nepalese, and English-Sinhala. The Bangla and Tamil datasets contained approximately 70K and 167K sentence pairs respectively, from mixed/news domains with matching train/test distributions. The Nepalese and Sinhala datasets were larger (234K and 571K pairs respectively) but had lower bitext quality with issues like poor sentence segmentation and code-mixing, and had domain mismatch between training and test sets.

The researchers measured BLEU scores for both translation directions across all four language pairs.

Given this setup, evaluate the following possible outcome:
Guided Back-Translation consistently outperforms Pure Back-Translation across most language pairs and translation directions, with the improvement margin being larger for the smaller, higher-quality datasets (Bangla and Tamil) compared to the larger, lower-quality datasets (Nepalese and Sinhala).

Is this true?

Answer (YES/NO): NO